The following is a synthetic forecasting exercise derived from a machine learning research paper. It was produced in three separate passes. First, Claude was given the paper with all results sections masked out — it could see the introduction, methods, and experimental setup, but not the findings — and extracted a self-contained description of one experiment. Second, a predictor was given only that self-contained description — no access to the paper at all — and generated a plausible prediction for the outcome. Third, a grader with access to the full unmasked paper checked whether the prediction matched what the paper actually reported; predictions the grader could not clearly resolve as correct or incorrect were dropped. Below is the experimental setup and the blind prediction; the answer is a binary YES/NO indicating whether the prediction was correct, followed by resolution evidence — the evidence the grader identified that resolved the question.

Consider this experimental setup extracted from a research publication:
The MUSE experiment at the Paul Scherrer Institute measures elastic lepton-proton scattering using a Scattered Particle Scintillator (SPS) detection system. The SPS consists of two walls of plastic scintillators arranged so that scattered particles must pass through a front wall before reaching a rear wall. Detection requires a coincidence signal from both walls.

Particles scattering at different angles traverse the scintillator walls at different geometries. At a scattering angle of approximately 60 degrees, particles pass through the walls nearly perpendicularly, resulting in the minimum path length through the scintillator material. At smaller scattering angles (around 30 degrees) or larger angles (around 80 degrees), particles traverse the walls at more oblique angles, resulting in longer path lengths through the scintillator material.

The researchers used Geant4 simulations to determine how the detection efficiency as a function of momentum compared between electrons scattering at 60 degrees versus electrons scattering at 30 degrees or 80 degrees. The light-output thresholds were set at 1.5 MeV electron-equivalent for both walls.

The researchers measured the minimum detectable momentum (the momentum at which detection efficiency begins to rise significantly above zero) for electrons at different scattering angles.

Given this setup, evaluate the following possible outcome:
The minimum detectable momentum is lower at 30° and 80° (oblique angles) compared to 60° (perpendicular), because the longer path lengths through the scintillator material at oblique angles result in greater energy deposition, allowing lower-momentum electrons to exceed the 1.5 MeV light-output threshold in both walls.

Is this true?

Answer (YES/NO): NO